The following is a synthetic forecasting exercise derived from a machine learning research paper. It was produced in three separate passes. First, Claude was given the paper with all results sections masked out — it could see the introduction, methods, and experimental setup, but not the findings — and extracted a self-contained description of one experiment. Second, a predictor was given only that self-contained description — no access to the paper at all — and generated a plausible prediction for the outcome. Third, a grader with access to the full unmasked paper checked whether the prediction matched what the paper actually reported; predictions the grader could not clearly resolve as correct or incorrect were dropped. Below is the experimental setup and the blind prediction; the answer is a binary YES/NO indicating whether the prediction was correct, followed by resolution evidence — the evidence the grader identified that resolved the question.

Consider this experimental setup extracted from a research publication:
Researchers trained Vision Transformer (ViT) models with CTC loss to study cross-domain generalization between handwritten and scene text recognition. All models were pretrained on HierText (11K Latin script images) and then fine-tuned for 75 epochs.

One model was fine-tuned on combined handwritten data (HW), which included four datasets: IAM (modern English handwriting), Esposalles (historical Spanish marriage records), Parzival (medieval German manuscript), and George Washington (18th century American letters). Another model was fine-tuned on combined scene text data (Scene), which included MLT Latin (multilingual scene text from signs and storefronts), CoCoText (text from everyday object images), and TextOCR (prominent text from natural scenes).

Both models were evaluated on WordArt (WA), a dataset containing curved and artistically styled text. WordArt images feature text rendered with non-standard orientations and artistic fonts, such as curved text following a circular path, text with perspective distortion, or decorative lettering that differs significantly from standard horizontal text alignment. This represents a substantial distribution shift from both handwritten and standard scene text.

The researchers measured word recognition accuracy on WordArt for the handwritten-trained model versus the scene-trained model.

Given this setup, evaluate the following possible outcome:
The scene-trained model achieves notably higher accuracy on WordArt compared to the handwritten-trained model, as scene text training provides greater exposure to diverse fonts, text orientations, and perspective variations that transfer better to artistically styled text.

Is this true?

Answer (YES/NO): YES